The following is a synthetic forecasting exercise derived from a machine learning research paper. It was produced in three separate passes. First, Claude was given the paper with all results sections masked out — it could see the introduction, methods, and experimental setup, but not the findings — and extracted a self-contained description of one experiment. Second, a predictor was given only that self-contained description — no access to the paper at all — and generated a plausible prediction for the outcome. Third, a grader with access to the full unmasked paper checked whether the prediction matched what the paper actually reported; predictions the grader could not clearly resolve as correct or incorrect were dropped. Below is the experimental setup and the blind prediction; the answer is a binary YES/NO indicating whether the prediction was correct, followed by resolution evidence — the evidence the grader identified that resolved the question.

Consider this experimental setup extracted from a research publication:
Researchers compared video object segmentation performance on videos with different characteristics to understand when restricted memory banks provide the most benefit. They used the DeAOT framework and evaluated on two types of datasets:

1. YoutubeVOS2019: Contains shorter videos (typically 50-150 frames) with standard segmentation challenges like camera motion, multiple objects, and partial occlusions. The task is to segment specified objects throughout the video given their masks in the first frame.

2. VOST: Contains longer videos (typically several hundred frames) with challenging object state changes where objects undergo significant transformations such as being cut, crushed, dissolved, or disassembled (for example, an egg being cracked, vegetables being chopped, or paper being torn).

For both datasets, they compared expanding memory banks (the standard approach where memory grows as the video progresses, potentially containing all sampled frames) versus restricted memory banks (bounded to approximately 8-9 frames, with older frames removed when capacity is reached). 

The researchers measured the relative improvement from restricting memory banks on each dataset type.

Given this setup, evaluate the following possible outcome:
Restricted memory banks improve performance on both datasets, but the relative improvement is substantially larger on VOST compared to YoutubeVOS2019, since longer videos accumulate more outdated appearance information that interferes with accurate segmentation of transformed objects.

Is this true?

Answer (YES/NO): NO